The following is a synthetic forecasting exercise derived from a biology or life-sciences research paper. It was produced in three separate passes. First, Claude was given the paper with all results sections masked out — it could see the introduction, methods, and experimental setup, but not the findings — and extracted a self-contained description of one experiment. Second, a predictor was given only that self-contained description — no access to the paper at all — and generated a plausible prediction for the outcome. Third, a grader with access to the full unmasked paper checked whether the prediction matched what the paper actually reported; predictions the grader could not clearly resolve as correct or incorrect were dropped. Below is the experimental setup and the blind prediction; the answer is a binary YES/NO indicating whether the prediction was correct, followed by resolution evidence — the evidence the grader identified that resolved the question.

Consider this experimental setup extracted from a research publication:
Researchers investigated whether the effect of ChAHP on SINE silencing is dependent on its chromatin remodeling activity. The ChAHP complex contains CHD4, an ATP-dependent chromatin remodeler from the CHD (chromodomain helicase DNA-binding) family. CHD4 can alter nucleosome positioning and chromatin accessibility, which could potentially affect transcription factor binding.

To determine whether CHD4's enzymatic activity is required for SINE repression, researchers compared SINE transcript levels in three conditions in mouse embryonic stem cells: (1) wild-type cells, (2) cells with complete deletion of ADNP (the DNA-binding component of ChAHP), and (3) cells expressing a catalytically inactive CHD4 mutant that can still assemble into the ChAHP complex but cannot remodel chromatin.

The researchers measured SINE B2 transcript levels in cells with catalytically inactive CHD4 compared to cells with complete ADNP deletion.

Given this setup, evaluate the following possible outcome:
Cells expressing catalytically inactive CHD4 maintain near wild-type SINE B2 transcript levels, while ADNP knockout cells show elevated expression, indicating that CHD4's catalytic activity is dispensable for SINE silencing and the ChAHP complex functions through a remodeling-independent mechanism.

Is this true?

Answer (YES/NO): NO